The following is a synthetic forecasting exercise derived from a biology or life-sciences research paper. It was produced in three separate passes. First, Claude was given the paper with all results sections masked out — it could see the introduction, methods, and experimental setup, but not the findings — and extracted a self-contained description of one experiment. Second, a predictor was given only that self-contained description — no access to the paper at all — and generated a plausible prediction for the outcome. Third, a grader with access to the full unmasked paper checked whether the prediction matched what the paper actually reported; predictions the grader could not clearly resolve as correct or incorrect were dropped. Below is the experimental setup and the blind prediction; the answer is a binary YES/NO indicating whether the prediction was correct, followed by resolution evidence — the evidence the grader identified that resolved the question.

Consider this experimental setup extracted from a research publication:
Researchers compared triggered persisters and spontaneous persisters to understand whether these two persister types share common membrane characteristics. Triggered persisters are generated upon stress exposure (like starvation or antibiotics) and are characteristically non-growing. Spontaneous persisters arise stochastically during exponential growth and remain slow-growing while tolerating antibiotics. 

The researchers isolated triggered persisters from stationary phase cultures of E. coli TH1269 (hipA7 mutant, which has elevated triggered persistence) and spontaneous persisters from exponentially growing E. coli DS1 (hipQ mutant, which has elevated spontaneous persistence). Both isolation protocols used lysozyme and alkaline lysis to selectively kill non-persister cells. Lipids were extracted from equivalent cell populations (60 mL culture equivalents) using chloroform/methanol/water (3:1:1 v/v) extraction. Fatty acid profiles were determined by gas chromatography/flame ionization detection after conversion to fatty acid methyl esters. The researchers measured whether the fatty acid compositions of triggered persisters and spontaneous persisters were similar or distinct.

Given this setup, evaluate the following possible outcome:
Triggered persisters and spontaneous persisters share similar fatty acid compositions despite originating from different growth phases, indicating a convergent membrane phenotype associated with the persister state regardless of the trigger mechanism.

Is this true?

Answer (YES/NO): NO